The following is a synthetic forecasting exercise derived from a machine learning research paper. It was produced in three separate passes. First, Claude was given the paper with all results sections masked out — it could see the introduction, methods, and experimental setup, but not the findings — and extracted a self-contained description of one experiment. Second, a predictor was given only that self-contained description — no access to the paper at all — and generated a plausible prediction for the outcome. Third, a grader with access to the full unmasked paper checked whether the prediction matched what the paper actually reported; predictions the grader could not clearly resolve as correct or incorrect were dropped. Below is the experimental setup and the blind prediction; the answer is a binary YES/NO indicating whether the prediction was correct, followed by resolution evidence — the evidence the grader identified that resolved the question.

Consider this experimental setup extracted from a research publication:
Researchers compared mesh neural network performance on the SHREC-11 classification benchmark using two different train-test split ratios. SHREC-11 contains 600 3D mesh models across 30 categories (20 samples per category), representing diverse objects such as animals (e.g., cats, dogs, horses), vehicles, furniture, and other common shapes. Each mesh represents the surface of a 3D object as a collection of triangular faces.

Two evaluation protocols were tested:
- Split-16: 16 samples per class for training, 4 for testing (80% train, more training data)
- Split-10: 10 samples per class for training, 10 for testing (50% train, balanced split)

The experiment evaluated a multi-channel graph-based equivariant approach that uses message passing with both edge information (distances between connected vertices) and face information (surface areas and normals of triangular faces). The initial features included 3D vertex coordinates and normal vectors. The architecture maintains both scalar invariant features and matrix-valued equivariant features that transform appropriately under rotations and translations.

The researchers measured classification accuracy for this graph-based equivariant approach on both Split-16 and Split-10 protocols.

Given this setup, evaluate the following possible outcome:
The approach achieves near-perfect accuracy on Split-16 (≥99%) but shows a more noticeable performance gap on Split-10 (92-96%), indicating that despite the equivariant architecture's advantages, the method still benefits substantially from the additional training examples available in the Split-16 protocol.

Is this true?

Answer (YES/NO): NO